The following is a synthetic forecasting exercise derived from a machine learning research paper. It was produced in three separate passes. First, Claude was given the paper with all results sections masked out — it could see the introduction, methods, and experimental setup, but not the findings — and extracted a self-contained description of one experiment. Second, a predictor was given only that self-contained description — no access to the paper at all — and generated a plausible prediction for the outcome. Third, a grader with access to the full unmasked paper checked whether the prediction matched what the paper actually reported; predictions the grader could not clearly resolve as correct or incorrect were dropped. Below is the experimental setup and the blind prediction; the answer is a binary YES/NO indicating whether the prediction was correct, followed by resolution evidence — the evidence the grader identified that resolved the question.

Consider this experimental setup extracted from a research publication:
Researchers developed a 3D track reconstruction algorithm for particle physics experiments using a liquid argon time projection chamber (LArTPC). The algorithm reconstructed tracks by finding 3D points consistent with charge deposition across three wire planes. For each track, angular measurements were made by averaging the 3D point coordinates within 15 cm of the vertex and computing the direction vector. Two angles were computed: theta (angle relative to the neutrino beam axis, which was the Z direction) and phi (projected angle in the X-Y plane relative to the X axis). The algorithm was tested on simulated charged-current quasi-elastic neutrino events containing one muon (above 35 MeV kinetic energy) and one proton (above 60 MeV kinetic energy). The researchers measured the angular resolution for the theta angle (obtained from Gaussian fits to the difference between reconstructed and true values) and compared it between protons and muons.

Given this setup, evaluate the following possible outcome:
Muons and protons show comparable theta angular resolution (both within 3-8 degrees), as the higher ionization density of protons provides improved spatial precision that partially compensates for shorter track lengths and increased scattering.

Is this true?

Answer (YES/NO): YES